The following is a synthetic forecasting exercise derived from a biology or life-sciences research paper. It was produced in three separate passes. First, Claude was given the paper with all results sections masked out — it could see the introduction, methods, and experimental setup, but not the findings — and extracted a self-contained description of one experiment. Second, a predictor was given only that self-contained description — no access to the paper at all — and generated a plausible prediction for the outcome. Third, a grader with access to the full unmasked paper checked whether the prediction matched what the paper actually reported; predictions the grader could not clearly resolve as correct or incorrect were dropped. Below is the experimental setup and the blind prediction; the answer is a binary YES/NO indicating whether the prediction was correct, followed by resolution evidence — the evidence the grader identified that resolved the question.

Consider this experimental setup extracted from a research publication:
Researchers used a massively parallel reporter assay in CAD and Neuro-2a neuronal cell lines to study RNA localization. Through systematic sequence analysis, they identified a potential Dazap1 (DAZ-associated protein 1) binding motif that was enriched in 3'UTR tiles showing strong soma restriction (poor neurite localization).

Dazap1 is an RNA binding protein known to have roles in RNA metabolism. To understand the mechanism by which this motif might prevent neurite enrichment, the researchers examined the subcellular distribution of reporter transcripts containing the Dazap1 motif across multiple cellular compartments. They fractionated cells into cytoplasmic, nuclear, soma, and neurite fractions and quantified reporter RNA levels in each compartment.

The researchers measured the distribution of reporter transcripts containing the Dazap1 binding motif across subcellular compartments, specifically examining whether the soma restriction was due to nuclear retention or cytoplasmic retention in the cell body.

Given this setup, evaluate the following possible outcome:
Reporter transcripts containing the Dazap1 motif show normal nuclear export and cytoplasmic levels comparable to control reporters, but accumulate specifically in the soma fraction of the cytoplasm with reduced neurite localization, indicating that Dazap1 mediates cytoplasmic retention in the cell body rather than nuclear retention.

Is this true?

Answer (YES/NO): NO